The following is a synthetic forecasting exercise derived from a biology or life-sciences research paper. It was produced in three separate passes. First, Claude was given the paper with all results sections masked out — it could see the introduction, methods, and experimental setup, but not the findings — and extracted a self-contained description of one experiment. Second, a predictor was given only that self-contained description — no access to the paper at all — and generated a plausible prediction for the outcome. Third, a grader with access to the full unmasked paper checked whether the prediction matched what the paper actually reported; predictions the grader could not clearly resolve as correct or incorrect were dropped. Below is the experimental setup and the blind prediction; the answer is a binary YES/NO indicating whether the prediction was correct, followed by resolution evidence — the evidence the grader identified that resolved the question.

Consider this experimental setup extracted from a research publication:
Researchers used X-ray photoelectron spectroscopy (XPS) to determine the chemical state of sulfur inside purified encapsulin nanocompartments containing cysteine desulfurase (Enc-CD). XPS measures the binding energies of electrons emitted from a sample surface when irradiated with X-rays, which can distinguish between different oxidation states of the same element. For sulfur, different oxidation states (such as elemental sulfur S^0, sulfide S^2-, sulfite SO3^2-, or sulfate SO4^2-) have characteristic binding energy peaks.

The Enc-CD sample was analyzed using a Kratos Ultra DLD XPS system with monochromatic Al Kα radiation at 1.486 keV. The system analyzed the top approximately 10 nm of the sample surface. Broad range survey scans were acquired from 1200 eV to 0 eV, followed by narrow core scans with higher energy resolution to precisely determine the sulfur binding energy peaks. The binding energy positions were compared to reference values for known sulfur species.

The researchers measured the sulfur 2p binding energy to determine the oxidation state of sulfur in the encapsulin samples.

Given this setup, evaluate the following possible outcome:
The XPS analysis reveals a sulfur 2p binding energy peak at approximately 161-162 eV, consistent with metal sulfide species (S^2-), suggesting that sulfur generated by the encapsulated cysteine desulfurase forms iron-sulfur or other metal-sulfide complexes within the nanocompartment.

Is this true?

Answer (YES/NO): NO